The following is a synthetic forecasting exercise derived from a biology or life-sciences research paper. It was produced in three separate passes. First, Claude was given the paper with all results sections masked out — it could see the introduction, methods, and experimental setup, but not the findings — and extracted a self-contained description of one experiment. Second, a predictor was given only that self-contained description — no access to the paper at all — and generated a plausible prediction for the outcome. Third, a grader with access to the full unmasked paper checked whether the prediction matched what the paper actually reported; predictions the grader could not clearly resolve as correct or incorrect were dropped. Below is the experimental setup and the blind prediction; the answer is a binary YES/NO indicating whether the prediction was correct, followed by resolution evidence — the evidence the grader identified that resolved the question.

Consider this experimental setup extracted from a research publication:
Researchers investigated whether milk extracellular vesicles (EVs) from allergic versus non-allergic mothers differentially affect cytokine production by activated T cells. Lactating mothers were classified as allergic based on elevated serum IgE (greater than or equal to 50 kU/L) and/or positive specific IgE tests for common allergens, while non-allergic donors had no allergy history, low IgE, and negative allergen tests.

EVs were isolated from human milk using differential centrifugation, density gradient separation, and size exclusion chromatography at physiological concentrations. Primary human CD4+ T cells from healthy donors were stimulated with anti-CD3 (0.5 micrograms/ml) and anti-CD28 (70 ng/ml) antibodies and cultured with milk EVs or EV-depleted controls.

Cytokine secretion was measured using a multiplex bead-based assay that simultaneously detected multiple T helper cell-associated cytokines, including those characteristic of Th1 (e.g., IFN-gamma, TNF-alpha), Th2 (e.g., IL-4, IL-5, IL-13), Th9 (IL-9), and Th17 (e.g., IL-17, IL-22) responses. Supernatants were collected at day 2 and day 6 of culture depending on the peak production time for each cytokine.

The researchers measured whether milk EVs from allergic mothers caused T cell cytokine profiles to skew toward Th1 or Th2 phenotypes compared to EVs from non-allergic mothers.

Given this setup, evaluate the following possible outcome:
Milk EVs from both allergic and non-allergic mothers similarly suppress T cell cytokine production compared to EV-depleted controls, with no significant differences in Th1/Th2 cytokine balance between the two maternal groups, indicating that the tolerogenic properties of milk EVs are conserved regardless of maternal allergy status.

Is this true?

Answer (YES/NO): NO